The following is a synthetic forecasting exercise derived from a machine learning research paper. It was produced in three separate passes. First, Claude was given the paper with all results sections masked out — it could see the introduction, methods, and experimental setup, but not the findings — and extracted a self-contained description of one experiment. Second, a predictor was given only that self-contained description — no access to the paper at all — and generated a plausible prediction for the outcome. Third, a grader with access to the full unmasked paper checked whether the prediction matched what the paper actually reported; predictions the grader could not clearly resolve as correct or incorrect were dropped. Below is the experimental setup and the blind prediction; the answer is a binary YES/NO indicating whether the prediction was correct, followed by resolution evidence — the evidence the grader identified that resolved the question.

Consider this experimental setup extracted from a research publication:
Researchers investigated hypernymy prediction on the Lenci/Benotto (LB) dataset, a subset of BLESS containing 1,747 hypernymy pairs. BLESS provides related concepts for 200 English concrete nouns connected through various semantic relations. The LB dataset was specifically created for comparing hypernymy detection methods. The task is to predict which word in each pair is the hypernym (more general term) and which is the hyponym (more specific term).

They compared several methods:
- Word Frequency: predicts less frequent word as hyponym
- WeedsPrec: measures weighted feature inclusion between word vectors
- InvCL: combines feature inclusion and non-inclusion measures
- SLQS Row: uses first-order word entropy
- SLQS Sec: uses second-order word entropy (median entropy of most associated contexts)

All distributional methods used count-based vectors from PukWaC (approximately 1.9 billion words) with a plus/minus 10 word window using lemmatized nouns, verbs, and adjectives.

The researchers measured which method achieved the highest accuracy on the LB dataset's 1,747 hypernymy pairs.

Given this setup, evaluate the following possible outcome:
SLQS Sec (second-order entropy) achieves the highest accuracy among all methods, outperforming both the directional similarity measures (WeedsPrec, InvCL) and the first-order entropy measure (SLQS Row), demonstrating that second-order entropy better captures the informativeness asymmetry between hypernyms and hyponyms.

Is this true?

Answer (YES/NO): NO